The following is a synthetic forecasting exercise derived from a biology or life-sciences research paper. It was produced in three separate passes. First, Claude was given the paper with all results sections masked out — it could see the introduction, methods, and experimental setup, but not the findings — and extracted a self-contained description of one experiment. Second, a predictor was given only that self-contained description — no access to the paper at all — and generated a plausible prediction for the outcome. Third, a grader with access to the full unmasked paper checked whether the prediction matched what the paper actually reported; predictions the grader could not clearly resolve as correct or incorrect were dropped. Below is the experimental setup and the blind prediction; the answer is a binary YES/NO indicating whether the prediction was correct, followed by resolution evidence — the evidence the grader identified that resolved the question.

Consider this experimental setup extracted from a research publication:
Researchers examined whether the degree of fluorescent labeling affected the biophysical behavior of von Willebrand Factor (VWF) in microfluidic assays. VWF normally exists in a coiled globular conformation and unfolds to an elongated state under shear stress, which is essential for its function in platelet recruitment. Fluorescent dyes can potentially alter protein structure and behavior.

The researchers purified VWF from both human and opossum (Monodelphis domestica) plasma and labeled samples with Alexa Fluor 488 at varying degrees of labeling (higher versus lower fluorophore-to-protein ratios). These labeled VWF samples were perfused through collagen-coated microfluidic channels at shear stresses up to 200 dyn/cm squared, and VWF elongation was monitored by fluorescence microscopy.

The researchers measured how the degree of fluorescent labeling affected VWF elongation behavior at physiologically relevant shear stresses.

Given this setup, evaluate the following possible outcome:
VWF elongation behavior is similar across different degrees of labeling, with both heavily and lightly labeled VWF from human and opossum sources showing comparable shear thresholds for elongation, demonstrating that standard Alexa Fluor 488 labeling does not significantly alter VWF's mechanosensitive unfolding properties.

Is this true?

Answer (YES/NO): NO